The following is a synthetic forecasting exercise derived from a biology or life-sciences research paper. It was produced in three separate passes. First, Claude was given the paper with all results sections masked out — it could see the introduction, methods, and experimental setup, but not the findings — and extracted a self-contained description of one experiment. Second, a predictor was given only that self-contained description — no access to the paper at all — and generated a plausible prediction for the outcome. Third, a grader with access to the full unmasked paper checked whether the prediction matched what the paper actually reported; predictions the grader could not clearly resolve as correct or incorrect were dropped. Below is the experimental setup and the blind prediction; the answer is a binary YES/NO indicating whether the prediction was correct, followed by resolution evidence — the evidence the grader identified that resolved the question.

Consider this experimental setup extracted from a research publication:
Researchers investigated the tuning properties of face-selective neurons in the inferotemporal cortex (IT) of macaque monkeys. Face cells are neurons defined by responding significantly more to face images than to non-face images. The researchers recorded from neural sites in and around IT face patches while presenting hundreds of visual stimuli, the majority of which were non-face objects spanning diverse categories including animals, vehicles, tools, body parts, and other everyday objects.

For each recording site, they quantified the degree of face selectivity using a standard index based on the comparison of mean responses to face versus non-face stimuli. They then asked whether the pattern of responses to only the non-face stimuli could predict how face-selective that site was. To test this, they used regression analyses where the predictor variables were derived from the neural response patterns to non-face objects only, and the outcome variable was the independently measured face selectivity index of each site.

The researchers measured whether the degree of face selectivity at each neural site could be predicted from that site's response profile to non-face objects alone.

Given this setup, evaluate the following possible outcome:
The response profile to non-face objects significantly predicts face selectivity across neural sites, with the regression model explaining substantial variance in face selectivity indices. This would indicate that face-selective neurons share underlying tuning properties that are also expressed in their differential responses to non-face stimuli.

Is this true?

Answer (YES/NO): YES